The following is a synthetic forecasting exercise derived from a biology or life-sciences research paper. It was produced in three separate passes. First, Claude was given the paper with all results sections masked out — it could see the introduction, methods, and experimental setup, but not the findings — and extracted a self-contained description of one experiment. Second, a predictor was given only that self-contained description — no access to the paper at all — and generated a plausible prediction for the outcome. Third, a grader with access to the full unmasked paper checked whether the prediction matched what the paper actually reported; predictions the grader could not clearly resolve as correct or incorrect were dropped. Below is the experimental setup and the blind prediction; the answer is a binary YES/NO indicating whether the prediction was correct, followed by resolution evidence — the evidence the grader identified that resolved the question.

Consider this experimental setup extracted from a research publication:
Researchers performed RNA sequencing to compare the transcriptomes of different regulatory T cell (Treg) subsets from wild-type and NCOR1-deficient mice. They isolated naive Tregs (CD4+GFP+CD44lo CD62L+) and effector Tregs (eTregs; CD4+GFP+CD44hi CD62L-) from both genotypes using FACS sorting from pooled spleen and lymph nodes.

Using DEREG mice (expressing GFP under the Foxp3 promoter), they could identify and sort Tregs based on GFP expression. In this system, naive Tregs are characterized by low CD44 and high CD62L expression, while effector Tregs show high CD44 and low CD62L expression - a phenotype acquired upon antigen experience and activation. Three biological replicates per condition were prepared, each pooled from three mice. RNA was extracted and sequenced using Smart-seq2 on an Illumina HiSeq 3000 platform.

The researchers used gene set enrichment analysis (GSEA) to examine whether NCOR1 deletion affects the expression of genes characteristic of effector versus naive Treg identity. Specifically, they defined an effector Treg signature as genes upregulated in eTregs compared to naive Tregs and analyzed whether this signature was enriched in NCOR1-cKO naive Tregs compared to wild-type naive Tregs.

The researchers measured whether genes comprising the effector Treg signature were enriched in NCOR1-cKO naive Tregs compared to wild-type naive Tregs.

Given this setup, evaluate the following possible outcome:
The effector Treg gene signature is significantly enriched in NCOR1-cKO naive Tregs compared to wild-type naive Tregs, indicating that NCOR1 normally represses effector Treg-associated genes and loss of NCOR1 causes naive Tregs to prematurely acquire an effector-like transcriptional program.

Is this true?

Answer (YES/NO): YES